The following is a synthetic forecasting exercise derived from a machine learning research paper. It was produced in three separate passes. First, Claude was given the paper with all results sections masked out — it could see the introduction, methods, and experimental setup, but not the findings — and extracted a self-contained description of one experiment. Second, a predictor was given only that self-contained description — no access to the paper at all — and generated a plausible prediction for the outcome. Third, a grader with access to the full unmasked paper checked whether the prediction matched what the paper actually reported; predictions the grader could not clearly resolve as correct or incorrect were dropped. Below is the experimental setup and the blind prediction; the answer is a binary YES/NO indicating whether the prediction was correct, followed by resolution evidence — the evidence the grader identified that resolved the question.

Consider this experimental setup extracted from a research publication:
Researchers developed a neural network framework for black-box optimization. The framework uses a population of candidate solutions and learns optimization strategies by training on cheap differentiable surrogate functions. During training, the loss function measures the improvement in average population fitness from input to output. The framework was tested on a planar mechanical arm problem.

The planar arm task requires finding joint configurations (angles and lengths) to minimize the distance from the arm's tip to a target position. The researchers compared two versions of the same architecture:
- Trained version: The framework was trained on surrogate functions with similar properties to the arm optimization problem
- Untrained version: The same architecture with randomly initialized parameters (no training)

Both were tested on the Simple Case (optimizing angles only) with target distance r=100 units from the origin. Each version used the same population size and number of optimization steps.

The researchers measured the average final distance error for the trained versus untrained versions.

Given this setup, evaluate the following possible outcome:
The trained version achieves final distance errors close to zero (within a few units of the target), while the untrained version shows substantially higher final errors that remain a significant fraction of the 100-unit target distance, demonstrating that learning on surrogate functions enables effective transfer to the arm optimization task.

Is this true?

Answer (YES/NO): NO